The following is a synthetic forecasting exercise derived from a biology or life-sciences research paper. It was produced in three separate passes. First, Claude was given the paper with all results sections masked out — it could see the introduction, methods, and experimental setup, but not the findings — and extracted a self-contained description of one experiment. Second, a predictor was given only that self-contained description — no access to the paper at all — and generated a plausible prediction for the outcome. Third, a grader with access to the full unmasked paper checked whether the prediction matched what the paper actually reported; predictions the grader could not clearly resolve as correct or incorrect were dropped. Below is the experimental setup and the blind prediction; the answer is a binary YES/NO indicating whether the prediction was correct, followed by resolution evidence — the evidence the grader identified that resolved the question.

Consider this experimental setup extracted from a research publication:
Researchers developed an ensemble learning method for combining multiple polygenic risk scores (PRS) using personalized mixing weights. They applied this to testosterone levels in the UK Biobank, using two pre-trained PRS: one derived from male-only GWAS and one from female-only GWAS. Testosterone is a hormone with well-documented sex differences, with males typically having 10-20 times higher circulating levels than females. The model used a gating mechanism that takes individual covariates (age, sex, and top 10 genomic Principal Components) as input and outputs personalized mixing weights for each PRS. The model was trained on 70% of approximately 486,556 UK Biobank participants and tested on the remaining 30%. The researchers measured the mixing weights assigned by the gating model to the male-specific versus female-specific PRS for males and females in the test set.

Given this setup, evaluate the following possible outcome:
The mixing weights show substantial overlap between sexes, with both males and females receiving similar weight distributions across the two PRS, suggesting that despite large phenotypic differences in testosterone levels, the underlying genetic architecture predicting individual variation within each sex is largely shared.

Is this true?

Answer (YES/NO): NO